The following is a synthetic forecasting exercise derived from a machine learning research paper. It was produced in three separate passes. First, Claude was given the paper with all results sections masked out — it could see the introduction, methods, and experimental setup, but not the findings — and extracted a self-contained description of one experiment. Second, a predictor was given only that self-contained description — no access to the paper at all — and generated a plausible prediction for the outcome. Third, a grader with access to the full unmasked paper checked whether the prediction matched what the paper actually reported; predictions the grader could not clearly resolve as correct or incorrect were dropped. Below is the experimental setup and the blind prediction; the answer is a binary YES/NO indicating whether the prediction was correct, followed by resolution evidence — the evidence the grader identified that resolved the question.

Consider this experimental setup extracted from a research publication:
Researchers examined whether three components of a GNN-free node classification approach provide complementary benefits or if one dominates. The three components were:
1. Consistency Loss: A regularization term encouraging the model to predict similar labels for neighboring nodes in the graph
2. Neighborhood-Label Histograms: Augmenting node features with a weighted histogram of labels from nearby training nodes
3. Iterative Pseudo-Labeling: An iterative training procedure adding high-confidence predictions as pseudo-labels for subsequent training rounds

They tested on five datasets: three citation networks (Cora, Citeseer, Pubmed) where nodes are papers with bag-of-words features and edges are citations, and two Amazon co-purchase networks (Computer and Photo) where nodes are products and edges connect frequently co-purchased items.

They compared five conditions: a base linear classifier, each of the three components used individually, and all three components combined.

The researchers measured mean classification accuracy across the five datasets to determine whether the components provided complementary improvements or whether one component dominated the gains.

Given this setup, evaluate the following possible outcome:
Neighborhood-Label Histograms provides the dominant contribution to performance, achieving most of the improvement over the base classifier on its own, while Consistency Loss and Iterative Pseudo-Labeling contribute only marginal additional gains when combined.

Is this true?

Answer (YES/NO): NO